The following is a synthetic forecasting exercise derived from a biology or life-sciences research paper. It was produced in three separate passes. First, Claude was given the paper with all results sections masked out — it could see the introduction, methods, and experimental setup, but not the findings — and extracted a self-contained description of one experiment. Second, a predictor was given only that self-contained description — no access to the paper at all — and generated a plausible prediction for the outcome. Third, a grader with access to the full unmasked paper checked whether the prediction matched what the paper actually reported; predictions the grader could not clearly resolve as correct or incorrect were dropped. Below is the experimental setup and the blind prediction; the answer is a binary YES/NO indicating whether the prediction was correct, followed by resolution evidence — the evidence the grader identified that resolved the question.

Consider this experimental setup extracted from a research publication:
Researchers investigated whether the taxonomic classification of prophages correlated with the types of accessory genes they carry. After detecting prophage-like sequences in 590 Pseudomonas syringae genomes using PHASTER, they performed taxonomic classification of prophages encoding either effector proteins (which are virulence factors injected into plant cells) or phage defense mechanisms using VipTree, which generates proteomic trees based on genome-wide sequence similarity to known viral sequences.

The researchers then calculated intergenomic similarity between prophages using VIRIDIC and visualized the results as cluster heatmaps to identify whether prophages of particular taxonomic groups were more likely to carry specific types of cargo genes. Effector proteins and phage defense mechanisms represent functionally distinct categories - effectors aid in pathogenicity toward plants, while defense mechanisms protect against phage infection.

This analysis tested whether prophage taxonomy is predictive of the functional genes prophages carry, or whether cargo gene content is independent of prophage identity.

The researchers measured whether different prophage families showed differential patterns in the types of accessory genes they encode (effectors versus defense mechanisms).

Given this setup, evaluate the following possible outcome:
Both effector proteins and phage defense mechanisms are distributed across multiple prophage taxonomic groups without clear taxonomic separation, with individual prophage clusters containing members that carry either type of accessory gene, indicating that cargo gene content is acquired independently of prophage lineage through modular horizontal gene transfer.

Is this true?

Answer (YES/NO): NO